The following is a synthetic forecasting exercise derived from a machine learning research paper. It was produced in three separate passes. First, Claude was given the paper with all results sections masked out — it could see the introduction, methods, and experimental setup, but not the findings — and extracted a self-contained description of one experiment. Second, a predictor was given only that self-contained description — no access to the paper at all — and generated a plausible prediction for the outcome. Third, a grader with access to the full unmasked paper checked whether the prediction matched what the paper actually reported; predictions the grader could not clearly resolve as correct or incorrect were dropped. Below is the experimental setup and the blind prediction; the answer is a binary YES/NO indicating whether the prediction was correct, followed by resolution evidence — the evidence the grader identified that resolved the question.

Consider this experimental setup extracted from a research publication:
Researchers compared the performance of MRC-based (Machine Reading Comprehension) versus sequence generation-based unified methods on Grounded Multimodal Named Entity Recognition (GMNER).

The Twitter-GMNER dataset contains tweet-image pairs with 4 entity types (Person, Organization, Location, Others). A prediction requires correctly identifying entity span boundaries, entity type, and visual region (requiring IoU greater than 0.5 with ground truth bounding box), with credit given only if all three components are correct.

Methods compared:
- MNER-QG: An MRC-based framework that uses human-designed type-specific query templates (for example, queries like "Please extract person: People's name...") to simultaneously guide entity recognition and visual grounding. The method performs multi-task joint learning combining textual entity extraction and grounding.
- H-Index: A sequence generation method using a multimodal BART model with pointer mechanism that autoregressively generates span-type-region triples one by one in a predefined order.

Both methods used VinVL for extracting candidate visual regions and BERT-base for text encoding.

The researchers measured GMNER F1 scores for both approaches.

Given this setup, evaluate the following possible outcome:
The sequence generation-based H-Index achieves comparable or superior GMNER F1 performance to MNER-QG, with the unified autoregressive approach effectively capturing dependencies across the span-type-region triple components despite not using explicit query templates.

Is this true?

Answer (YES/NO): YES